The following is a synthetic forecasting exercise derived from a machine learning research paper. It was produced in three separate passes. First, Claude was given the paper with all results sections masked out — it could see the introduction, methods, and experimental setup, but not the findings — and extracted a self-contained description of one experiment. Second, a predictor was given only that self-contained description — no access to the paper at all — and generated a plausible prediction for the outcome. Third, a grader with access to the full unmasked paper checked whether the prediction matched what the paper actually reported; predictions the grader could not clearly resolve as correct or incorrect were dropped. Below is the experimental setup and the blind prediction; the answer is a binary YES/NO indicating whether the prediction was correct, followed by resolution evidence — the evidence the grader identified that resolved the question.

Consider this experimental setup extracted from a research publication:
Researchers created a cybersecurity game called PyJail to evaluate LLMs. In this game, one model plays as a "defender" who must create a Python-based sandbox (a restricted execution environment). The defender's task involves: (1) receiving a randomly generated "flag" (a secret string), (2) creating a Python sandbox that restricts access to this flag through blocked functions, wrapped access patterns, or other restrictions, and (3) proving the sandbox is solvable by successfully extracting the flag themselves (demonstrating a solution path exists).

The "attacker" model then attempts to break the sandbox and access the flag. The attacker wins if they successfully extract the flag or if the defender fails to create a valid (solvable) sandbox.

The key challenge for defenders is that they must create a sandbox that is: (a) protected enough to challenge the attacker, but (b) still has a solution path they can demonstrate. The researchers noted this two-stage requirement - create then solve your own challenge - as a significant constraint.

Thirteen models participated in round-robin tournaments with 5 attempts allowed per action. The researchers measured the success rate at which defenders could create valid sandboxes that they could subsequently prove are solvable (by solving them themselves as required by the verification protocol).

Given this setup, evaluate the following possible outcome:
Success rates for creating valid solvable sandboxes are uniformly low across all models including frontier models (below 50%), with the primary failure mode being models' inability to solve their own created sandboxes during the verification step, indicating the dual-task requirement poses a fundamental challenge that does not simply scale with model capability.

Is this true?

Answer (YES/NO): YES